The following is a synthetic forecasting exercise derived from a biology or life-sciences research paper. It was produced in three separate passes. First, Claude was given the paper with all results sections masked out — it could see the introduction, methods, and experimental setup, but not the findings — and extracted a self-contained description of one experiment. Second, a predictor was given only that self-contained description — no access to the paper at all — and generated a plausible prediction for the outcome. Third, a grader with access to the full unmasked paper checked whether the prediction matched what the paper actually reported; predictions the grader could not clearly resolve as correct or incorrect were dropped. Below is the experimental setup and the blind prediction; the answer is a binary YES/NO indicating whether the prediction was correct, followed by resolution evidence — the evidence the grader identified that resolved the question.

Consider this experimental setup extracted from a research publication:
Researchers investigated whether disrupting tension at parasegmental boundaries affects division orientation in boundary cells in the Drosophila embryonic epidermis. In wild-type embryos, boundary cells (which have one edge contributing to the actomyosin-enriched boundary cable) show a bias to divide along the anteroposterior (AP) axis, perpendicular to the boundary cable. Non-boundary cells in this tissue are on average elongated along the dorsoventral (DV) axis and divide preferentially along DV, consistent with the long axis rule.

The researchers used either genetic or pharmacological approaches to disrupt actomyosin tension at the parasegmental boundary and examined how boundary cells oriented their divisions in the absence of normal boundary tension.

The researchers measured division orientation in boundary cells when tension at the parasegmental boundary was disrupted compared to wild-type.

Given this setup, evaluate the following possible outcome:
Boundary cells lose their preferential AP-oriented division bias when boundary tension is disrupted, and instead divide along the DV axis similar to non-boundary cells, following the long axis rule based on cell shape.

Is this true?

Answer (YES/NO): YES